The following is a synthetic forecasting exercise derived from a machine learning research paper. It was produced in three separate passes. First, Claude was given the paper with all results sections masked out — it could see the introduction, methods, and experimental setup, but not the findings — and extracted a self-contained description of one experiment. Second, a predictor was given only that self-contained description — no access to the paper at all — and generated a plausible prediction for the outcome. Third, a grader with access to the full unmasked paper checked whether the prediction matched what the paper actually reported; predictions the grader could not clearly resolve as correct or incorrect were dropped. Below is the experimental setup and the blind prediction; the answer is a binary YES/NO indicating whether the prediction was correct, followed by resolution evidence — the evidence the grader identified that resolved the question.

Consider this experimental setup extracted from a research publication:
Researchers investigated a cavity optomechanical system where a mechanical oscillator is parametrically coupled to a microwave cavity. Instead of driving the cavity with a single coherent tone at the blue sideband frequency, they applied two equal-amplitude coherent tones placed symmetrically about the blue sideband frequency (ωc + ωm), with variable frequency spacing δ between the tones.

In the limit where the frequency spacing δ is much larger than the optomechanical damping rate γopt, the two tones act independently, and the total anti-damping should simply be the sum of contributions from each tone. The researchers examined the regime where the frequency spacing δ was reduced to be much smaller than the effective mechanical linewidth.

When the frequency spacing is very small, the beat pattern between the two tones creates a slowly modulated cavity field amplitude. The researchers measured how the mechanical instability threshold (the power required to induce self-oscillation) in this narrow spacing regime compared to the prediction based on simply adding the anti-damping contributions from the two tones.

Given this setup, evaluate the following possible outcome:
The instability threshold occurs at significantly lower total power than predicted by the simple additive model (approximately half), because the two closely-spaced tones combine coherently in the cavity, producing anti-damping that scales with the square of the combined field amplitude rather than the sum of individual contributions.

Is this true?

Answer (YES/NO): YES